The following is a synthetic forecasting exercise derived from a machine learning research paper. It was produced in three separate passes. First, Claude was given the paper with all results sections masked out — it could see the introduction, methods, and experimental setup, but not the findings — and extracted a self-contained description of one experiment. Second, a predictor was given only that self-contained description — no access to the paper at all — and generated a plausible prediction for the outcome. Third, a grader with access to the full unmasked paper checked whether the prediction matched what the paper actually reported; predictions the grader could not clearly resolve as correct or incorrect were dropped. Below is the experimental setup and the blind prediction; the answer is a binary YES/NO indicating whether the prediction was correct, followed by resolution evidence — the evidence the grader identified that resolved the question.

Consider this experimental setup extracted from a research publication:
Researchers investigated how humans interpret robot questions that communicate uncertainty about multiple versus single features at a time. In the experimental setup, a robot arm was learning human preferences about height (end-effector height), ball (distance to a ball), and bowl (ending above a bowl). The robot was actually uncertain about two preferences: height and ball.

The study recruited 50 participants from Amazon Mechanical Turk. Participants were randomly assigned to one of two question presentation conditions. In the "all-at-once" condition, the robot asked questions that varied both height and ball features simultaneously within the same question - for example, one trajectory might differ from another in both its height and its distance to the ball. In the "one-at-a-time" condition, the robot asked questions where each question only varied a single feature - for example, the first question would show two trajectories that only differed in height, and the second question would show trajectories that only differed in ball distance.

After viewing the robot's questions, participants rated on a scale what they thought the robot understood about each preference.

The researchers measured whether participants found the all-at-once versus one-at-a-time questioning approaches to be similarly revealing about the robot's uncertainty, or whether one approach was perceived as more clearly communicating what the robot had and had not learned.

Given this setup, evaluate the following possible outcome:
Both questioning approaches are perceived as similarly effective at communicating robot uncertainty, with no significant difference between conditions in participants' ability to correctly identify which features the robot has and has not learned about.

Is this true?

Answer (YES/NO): YES